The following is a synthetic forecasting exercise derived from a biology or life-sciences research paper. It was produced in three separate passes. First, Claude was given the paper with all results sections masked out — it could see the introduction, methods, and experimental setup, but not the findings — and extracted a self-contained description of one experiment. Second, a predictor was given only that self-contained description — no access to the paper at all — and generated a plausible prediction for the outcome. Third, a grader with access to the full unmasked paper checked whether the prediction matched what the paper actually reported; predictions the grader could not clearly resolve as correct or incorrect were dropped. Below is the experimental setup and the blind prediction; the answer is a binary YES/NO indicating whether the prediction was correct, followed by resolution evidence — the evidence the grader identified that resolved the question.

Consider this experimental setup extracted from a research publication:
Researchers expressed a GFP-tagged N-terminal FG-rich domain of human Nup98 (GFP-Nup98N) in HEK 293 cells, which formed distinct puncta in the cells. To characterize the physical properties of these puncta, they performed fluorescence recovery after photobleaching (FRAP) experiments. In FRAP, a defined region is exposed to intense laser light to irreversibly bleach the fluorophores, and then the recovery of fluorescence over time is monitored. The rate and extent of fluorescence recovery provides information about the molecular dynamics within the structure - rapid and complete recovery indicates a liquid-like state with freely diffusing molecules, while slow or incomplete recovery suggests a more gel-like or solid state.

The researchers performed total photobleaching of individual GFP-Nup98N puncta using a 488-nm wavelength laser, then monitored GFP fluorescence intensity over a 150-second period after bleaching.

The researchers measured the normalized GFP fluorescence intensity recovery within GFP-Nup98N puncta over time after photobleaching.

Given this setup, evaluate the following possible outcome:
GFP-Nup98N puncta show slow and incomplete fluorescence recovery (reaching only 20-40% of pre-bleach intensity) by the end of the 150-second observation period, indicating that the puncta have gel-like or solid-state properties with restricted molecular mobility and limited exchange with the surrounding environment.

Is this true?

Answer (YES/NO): NO